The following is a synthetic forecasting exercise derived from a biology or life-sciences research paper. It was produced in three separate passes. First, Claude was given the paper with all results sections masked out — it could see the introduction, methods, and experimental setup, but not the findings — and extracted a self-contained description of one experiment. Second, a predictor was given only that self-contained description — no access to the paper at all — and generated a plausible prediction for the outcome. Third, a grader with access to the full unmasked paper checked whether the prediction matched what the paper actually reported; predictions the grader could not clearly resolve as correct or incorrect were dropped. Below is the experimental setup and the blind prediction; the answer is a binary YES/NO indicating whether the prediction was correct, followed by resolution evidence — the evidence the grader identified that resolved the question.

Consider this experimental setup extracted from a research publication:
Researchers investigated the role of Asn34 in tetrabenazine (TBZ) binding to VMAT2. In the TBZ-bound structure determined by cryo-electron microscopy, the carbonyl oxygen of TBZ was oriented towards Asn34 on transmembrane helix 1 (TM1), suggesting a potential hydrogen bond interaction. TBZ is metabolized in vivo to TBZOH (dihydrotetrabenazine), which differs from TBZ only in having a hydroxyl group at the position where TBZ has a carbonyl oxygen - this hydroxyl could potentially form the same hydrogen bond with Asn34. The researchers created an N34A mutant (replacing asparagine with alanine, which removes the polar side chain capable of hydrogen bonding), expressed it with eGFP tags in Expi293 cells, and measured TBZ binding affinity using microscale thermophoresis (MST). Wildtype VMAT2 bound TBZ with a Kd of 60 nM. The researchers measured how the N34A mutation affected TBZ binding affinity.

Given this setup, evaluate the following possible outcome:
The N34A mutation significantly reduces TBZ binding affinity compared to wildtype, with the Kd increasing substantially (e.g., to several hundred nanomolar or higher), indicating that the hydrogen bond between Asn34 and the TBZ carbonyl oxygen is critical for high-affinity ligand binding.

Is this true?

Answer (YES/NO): YES